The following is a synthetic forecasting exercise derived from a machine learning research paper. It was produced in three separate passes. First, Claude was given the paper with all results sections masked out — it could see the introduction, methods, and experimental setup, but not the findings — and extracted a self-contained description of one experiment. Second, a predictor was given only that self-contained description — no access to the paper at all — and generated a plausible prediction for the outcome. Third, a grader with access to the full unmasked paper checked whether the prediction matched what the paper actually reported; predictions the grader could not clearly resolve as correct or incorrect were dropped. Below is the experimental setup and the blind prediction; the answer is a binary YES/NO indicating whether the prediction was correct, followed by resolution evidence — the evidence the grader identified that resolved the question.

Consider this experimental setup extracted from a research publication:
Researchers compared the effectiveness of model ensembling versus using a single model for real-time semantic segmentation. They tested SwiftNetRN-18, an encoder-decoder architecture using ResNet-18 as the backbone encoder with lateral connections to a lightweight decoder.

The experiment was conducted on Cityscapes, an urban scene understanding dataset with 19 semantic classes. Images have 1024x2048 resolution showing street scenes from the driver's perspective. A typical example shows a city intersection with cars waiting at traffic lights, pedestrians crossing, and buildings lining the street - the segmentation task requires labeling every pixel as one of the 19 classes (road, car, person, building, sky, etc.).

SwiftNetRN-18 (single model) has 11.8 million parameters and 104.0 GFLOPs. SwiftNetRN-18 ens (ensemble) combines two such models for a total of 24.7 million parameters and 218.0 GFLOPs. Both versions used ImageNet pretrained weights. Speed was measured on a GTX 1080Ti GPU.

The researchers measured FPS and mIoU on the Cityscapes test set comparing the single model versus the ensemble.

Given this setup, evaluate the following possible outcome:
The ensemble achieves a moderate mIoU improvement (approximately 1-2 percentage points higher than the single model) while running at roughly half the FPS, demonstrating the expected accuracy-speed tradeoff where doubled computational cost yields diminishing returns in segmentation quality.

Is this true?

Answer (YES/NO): YES